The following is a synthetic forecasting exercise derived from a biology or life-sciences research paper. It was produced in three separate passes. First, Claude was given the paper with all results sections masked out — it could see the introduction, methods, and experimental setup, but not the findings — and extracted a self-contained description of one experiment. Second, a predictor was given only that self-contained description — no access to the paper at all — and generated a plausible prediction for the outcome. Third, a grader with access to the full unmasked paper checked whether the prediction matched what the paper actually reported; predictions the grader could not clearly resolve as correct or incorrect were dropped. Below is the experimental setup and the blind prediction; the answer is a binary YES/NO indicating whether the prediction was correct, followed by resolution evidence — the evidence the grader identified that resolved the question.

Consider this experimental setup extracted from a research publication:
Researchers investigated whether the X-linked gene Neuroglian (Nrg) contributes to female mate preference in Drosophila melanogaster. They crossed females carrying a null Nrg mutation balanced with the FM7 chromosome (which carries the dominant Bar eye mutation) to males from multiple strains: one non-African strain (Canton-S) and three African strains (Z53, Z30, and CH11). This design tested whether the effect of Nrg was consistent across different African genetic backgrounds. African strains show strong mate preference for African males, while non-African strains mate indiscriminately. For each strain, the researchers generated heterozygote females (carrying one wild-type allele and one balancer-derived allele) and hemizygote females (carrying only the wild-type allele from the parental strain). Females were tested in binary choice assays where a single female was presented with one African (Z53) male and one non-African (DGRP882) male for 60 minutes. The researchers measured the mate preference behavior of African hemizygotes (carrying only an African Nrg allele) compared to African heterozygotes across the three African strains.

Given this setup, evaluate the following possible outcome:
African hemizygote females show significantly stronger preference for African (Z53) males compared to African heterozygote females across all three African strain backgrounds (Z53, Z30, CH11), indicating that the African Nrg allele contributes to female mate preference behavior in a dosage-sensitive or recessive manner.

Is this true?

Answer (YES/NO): NO